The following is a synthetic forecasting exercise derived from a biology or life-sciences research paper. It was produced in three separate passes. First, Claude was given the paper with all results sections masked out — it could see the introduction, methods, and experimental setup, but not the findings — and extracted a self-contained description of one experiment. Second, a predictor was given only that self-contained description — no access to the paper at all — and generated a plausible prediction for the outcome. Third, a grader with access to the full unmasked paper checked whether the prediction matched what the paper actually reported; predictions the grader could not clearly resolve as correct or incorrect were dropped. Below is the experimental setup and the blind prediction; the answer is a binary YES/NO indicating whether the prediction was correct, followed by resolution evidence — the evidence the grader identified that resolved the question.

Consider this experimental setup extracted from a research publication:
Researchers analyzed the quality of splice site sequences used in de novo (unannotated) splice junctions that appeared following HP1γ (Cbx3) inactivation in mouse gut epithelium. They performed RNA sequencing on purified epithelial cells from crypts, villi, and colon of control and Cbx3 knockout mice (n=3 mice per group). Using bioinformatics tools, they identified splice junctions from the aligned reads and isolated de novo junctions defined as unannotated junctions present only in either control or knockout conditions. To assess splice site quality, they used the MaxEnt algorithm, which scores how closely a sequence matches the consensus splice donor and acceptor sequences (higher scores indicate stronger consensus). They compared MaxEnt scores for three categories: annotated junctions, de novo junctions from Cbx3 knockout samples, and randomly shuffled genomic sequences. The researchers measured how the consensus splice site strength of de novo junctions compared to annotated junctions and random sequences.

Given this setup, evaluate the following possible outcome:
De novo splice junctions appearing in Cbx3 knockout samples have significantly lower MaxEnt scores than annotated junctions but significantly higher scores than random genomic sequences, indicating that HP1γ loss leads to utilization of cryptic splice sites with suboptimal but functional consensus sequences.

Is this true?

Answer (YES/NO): YES